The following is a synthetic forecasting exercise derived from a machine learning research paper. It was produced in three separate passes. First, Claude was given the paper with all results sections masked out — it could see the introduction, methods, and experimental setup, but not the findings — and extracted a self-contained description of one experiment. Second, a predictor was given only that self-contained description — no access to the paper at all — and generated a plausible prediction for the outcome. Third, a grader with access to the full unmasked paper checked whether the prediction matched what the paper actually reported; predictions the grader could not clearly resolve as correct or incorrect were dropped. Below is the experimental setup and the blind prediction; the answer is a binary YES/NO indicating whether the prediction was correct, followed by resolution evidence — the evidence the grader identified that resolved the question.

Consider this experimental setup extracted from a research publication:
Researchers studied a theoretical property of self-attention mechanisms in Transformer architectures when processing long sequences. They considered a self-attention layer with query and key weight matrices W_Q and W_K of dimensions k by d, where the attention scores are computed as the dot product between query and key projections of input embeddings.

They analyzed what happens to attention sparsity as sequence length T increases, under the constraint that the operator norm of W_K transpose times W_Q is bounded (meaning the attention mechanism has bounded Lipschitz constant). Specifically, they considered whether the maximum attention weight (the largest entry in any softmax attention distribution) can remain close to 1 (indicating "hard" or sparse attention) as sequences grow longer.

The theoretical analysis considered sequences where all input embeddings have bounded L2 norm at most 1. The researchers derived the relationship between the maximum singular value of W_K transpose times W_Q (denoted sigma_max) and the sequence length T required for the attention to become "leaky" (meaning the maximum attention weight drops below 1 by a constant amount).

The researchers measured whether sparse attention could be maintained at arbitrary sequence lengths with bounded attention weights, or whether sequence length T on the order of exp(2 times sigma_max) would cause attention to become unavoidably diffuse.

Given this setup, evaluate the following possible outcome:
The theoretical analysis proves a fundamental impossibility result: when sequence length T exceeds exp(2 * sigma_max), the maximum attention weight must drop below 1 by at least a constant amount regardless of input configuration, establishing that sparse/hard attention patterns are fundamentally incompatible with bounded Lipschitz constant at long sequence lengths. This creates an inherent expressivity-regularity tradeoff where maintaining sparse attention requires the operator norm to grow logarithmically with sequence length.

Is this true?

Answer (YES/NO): YES